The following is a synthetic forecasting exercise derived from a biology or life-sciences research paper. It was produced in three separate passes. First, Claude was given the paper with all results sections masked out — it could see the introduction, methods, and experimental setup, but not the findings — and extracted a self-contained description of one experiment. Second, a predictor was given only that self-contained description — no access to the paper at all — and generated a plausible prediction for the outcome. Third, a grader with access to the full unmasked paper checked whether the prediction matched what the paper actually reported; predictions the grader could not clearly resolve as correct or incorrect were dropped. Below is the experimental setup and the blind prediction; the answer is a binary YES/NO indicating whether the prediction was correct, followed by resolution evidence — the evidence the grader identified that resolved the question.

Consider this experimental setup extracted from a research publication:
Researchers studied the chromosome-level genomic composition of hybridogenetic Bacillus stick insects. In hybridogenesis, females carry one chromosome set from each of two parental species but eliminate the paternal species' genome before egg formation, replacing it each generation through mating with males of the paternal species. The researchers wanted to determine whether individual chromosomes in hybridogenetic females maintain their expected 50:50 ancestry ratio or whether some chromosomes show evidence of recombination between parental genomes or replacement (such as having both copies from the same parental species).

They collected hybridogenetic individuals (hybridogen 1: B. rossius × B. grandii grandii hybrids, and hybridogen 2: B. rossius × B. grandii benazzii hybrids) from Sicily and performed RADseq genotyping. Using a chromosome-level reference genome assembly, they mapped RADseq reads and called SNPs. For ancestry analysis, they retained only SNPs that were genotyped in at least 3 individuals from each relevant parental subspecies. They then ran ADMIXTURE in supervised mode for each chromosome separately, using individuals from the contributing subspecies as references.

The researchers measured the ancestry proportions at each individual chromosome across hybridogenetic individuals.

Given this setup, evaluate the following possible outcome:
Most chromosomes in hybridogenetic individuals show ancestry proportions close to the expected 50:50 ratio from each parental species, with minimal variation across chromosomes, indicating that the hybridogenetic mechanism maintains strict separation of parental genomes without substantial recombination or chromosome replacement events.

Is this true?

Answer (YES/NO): YES